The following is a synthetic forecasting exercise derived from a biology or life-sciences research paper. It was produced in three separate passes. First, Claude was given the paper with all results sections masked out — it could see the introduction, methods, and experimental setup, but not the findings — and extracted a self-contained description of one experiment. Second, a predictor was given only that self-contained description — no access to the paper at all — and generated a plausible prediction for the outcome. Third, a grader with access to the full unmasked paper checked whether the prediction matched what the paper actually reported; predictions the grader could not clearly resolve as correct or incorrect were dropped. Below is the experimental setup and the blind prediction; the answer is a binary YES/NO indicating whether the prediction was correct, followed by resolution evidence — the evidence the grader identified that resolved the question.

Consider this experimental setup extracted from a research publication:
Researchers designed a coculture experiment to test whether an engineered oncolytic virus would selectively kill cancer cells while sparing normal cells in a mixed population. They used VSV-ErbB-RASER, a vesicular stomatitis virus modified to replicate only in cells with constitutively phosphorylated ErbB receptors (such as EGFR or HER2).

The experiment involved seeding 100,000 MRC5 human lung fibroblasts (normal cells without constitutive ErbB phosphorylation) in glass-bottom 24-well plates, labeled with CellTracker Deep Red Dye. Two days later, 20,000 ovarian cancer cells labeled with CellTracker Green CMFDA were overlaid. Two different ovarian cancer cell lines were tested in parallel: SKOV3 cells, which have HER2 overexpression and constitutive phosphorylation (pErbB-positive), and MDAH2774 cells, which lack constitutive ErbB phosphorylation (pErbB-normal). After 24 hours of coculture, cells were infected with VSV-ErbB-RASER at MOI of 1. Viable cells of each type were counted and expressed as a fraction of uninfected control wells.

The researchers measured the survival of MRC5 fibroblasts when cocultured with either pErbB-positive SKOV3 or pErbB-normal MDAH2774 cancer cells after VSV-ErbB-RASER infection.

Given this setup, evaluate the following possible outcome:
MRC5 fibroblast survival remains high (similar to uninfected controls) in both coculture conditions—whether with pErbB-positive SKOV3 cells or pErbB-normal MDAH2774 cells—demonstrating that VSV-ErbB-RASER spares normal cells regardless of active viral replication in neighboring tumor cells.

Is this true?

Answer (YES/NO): YES